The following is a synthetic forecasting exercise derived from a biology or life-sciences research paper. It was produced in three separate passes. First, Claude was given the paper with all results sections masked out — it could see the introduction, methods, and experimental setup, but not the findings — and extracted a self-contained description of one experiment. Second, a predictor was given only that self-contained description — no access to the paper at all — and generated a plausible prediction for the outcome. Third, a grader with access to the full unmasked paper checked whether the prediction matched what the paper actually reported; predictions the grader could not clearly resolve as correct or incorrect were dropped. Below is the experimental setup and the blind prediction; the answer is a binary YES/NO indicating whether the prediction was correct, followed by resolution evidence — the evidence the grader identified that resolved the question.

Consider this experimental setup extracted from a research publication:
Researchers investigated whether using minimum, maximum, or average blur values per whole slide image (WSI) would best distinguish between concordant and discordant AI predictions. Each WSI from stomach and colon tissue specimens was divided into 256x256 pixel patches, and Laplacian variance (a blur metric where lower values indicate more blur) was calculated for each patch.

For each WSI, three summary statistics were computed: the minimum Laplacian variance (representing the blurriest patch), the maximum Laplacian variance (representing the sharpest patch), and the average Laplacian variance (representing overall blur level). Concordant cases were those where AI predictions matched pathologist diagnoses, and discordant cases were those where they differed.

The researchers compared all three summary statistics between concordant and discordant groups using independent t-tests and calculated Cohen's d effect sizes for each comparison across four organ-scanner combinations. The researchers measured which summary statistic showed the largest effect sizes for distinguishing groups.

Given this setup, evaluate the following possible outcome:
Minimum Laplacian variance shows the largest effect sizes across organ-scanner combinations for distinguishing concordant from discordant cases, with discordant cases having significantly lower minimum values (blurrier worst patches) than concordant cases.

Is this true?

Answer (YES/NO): NO